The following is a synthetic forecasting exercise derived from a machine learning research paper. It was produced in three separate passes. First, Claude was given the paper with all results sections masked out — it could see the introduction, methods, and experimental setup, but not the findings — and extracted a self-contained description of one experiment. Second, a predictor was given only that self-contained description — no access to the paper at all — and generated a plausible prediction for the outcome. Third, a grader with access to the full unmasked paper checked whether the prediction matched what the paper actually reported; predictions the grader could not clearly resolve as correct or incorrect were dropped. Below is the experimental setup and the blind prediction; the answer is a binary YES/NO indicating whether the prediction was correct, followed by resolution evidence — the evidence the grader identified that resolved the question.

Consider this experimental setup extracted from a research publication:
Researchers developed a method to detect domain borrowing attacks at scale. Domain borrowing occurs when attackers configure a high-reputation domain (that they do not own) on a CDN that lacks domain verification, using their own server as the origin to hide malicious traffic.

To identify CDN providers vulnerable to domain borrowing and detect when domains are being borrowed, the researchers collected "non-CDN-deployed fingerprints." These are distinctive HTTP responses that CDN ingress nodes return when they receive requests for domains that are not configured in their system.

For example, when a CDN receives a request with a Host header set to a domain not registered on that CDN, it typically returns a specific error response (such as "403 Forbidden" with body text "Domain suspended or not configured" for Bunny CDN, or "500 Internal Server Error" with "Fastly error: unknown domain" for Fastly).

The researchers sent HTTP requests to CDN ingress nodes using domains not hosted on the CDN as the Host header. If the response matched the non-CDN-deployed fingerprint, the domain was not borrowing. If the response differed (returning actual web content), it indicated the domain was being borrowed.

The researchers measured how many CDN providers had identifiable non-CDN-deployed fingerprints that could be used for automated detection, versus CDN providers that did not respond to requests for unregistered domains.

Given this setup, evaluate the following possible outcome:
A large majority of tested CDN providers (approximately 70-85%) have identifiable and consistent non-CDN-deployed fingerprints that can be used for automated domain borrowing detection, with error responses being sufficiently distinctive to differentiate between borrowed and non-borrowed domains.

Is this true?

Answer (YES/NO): YES